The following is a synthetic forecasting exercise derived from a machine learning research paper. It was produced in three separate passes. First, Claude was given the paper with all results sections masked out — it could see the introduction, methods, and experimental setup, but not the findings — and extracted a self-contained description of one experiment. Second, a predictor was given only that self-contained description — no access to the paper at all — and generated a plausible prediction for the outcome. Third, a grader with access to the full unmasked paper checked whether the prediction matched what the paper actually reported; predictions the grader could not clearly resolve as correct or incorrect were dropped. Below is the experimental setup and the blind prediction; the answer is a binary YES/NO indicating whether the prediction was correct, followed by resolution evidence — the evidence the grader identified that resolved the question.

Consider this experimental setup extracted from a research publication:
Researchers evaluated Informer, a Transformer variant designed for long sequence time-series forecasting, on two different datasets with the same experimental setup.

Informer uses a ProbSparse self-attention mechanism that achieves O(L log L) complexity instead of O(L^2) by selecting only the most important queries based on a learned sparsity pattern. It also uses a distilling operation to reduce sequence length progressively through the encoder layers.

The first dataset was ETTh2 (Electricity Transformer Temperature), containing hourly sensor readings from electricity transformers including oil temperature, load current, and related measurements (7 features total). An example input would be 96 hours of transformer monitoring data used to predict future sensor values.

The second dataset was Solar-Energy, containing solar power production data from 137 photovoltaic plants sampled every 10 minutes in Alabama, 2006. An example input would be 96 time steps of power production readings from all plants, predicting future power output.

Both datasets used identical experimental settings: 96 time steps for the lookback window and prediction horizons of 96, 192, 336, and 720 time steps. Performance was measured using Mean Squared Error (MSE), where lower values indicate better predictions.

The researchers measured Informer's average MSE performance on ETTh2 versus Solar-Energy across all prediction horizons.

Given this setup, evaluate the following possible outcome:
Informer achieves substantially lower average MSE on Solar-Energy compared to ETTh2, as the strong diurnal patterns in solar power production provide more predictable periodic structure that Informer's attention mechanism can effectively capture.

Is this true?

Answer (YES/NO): YES